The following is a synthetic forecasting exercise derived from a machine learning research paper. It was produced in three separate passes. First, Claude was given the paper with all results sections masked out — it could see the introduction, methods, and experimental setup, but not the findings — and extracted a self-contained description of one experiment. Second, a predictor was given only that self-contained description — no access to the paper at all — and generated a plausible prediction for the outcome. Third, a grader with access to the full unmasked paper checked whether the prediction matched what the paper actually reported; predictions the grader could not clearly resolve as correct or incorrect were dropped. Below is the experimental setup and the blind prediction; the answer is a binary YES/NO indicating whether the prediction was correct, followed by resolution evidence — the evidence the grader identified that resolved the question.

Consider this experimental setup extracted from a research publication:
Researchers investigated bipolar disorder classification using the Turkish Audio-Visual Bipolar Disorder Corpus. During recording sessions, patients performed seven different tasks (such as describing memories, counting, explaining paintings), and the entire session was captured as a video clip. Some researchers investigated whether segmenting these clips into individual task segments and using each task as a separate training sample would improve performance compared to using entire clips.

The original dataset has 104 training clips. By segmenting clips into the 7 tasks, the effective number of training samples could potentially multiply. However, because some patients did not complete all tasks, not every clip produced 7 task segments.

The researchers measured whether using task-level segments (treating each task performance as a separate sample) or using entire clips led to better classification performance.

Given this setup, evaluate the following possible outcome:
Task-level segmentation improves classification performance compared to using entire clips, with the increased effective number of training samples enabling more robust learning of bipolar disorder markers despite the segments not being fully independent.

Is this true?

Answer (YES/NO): NO